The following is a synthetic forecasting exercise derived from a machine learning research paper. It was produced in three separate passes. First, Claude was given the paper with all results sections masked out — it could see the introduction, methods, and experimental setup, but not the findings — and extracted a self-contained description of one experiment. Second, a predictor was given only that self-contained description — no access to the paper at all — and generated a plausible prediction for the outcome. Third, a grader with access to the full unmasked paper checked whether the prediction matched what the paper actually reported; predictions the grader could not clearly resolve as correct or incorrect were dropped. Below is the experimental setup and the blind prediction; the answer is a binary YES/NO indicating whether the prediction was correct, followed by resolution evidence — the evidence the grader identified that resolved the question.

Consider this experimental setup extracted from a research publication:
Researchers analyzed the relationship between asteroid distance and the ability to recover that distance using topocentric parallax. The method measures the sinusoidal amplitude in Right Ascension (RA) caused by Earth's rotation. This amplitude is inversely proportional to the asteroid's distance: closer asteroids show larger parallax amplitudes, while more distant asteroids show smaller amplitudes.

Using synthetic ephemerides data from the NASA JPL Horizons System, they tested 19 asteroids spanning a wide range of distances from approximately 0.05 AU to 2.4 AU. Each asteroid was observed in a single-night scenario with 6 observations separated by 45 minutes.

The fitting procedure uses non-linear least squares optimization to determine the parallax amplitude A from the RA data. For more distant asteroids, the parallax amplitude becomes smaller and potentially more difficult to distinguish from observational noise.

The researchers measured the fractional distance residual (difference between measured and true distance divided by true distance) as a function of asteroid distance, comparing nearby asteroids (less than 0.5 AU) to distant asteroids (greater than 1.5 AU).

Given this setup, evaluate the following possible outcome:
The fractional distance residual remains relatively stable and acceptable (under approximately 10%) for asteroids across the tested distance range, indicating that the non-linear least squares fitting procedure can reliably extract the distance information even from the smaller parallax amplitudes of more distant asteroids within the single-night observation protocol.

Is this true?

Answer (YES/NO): NO